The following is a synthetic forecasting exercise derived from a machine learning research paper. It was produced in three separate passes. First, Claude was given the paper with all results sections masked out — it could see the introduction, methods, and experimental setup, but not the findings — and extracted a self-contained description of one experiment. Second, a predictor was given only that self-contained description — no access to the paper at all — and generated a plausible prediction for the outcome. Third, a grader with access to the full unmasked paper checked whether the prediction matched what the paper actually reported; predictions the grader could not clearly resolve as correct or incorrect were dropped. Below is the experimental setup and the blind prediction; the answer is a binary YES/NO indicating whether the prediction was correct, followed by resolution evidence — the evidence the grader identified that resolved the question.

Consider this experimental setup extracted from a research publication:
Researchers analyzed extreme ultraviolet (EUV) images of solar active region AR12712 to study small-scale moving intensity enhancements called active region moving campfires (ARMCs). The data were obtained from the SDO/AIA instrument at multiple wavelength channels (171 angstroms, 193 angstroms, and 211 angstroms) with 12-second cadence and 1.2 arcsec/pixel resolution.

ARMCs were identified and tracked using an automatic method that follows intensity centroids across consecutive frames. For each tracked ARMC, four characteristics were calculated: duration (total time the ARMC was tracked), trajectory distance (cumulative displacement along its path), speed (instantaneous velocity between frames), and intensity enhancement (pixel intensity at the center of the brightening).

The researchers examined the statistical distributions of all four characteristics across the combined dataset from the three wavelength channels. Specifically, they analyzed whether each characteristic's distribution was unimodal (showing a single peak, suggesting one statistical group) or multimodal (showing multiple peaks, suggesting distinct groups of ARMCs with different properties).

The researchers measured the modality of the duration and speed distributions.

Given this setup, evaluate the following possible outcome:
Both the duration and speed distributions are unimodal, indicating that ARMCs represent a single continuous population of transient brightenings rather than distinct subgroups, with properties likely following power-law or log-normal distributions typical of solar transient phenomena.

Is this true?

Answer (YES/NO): NO